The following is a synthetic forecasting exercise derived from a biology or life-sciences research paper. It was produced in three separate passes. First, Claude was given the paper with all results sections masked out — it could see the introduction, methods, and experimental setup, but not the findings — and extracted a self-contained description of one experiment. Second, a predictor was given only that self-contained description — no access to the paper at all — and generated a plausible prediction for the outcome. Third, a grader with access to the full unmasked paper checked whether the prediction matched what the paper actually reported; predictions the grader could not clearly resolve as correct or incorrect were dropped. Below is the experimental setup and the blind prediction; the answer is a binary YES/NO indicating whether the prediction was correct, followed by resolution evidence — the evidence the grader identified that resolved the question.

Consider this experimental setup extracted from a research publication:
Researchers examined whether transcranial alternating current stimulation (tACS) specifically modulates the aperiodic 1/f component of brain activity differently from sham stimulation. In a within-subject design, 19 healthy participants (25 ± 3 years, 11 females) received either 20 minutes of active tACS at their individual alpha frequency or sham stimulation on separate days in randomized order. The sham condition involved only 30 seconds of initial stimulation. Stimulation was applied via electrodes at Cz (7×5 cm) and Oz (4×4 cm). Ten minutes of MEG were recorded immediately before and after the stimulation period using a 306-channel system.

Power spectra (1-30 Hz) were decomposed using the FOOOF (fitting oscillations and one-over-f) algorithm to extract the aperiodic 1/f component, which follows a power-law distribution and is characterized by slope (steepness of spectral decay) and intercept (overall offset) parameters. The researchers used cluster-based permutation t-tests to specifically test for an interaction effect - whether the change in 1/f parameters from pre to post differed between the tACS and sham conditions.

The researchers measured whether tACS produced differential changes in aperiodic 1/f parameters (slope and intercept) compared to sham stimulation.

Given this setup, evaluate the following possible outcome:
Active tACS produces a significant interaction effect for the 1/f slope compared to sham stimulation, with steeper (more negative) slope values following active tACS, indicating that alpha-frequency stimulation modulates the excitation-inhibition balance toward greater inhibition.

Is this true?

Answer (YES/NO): NO